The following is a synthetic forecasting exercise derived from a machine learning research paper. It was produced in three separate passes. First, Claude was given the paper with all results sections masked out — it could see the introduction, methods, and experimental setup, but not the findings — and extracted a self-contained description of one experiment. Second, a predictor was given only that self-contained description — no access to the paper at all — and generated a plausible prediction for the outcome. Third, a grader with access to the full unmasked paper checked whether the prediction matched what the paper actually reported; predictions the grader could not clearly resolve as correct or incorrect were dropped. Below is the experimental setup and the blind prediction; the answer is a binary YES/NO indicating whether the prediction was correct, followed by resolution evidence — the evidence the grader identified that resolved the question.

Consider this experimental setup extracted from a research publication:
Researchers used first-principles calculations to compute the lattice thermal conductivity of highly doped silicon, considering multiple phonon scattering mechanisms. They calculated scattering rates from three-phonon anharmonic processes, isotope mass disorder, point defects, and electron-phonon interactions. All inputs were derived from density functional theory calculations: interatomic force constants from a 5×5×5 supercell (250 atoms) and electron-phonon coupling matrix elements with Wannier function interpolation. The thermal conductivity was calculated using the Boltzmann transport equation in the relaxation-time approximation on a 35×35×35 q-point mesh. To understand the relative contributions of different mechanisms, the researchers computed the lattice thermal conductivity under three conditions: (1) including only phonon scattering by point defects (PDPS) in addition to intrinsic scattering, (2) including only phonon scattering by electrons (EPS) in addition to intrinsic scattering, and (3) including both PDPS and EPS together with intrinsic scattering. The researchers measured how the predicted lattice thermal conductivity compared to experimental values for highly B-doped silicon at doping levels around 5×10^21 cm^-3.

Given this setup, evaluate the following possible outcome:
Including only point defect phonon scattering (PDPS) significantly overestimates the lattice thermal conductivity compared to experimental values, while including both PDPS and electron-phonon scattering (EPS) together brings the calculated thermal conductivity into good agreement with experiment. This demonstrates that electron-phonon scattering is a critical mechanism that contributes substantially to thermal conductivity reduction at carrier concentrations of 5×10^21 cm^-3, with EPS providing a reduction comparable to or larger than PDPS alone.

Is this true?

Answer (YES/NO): YES